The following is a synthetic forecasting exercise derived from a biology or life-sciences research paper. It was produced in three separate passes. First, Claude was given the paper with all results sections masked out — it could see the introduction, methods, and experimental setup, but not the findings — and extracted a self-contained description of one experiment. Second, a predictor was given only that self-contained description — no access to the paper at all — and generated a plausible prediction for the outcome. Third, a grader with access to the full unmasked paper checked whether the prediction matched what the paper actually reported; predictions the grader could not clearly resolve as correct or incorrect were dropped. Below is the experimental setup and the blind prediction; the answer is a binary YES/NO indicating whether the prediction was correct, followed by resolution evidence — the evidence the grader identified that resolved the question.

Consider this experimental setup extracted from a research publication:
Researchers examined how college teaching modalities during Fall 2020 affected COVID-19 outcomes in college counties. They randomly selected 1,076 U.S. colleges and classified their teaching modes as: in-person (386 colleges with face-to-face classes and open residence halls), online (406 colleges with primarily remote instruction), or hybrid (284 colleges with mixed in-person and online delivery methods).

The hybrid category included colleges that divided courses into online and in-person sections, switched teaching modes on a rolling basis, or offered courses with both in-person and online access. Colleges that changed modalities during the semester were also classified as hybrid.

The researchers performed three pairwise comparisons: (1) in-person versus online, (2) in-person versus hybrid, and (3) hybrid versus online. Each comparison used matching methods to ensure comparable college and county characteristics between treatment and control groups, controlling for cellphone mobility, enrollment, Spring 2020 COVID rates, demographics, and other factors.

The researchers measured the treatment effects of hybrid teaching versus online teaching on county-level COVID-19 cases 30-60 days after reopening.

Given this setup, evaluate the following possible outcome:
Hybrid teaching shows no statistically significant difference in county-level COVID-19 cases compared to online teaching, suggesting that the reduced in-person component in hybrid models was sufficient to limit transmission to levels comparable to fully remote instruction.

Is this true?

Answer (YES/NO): NO